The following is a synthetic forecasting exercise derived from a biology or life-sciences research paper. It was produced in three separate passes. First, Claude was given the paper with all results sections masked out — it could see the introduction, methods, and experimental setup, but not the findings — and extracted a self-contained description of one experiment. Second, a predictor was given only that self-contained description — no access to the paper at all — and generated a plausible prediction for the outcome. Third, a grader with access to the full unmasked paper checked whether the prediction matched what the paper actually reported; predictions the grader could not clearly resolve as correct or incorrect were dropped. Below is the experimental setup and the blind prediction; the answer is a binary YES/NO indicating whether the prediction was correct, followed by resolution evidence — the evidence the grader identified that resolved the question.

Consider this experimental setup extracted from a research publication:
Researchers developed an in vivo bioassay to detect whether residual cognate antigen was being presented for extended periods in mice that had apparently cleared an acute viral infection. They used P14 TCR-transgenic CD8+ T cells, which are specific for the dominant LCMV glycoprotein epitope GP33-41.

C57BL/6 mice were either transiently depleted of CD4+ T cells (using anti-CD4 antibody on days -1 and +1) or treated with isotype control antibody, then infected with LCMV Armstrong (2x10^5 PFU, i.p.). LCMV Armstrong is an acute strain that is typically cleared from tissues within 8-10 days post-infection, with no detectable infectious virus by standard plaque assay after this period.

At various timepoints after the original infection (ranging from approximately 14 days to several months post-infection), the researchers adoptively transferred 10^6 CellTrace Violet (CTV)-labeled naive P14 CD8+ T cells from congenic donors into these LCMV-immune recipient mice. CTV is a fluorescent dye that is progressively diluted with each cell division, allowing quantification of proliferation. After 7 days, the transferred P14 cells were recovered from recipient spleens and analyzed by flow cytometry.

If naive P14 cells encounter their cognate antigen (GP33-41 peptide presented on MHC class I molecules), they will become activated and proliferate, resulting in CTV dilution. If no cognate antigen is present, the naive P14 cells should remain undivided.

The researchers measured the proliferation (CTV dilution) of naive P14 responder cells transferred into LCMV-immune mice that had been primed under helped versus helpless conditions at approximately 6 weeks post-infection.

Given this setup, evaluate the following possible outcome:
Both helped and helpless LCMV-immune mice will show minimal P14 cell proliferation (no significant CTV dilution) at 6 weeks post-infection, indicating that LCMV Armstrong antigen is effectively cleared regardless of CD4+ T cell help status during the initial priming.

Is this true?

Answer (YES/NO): NO